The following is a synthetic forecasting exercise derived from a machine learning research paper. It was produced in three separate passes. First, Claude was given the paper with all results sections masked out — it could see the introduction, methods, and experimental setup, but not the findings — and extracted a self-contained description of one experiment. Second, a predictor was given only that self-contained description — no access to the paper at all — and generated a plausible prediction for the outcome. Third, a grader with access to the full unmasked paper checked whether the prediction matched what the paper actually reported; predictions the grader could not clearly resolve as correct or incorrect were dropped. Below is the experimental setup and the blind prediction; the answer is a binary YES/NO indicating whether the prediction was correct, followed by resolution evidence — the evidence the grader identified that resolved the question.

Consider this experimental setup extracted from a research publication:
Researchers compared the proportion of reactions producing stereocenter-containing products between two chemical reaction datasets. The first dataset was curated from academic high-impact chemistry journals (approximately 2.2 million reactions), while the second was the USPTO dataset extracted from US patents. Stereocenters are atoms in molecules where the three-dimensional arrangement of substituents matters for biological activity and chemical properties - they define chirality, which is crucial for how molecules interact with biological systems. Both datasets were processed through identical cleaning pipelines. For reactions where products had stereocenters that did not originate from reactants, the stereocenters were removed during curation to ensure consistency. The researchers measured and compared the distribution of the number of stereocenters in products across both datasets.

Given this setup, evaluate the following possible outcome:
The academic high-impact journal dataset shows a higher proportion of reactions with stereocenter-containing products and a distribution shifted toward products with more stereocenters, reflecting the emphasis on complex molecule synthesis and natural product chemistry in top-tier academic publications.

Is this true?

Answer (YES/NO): YES